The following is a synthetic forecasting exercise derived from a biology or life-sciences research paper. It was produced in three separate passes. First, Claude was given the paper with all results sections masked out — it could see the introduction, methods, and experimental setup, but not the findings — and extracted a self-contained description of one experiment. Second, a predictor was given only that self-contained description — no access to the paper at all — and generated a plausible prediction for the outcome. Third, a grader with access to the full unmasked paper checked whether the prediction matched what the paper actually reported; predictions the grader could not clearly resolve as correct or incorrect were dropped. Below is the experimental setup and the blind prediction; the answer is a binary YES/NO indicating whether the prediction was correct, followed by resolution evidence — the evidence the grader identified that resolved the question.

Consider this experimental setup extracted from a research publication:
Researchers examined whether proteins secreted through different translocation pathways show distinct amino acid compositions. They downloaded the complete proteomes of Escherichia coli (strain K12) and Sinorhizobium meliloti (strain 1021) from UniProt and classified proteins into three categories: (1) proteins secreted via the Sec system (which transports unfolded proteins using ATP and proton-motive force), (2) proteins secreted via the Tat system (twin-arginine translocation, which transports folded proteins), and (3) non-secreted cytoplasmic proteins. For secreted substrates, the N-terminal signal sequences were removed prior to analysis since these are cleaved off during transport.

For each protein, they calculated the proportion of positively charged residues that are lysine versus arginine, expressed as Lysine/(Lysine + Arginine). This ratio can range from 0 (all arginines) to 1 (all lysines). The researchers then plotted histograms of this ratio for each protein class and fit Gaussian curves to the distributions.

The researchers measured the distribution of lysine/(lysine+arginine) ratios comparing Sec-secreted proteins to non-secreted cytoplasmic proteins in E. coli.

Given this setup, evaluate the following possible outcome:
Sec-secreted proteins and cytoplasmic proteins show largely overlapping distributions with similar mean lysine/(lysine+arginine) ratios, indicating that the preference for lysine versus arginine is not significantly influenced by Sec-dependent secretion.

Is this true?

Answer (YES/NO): NO